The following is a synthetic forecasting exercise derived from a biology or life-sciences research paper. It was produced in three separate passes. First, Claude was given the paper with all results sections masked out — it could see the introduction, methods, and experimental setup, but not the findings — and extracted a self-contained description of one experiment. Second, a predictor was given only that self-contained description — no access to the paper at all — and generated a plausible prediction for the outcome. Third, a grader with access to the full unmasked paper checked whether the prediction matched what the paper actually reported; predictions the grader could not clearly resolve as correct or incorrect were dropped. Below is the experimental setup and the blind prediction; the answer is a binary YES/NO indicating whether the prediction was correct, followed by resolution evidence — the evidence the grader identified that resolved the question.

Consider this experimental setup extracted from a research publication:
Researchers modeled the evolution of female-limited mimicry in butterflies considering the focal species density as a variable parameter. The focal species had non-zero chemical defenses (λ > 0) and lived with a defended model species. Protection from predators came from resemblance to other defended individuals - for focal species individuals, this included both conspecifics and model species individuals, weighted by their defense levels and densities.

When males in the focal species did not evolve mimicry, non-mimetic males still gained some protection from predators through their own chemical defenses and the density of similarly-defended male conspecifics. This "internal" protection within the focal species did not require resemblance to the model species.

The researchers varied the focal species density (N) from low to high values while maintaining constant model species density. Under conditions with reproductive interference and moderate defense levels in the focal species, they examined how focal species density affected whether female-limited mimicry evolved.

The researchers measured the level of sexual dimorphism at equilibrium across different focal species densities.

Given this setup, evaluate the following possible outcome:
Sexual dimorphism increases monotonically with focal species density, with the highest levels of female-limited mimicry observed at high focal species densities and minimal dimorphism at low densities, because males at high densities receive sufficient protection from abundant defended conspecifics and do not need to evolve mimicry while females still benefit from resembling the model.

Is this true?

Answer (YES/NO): NO